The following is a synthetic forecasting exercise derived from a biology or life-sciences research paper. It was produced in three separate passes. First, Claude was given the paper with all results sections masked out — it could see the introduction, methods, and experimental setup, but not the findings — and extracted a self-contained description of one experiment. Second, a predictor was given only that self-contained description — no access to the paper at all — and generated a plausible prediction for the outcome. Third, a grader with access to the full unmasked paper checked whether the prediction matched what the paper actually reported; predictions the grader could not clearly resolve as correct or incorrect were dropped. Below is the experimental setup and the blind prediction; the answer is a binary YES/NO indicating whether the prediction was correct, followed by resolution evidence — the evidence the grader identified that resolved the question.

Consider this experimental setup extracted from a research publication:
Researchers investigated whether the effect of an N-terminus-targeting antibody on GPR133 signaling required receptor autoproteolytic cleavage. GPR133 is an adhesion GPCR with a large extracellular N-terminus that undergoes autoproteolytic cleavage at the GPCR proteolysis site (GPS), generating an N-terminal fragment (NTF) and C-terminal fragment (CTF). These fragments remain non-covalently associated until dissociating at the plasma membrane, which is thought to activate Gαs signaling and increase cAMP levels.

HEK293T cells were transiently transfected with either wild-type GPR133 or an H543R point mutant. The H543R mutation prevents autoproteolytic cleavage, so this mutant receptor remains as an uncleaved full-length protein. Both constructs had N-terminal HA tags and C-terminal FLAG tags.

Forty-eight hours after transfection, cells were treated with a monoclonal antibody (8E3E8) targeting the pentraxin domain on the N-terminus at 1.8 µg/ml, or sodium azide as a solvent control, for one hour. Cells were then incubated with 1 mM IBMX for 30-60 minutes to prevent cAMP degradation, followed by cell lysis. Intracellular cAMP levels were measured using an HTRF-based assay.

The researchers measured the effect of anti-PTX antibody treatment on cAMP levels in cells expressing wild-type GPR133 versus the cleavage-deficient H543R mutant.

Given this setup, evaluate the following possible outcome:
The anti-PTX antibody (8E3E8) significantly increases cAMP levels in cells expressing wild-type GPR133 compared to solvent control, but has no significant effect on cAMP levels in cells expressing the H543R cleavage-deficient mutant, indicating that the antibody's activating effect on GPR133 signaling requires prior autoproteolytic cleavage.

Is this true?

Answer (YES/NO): YES